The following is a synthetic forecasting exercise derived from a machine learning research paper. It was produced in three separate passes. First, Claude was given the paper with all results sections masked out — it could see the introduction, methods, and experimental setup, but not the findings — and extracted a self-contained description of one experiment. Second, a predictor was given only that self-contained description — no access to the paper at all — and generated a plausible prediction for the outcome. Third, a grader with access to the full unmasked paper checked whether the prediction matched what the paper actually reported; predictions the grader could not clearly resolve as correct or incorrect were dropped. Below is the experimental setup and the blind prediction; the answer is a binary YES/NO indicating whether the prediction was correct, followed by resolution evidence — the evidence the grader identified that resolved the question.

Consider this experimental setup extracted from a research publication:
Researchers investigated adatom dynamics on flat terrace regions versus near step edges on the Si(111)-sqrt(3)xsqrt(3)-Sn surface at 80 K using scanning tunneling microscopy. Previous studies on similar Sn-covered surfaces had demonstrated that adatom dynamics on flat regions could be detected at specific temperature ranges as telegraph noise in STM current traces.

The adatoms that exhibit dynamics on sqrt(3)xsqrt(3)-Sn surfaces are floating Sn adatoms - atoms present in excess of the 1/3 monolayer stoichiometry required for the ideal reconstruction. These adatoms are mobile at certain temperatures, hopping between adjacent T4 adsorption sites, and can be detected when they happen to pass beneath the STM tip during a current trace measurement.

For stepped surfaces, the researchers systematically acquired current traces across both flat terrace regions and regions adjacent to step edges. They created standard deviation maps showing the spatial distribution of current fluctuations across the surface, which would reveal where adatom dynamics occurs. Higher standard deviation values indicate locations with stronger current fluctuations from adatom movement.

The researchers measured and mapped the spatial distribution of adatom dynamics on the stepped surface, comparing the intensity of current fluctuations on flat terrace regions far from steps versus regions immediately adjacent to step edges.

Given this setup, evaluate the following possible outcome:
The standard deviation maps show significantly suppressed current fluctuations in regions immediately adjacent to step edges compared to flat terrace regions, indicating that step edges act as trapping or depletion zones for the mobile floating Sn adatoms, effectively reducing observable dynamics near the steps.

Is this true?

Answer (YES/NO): NO